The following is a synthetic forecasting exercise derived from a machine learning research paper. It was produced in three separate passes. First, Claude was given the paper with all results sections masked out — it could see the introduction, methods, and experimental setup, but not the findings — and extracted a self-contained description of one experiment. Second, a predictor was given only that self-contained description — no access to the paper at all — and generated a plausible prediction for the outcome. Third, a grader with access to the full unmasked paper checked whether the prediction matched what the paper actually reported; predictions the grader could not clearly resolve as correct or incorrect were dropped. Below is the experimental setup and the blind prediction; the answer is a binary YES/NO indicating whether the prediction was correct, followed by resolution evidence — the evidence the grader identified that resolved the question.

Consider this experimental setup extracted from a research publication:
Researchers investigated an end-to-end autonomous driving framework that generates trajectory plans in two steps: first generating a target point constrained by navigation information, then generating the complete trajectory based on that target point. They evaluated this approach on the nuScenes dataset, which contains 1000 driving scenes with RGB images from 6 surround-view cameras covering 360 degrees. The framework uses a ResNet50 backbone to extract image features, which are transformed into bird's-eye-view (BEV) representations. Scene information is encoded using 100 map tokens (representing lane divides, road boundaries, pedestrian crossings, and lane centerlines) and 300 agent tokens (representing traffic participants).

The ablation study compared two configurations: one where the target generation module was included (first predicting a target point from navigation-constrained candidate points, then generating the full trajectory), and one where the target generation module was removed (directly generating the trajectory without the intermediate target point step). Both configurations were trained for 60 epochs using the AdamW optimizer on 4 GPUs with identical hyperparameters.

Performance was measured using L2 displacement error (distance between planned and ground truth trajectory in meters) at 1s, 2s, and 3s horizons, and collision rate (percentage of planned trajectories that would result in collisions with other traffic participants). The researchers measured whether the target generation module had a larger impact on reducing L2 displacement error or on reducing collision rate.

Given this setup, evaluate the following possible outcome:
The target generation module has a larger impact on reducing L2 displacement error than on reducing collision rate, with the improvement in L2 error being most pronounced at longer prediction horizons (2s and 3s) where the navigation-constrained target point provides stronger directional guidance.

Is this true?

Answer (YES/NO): NO